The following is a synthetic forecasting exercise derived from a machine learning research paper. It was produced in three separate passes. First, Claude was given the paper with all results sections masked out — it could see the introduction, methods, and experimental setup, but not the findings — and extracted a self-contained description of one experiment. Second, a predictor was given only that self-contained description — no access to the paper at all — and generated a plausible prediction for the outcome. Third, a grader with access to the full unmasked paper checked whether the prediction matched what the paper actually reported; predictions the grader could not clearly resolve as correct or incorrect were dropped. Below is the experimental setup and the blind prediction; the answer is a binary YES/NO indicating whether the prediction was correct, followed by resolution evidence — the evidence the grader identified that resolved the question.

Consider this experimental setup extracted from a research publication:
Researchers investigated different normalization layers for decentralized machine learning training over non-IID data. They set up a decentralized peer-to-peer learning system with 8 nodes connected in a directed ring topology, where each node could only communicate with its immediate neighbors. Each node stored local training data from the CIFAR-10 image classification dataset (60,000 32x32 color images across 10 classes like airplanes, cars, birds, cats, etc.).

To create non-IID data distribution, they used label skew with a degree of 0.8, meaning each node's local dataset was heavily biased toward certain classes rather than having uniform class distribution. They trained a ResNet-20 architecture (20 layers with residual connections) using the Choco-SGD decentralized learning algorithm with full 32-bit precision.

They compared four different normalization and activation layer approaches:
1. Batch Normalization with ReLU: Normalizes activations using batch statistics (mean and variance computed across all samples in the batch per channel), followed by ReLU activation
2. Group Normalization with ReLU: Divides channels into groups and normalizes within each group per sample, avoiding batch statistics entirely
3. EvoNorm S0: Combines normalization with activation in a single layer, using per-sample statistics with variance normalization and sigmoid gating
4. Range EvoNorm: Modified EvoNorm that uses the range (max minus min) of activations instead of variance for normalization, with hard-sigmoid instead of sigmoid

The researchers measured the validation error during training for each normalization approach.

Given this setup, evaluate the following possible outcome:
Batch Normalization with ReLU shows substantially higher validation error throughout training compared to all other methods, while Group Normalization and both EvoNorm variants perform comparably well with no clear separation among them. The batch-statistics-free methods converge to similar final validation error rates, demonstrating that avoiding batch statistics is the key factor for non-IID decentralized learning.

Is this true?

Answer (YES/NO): NO